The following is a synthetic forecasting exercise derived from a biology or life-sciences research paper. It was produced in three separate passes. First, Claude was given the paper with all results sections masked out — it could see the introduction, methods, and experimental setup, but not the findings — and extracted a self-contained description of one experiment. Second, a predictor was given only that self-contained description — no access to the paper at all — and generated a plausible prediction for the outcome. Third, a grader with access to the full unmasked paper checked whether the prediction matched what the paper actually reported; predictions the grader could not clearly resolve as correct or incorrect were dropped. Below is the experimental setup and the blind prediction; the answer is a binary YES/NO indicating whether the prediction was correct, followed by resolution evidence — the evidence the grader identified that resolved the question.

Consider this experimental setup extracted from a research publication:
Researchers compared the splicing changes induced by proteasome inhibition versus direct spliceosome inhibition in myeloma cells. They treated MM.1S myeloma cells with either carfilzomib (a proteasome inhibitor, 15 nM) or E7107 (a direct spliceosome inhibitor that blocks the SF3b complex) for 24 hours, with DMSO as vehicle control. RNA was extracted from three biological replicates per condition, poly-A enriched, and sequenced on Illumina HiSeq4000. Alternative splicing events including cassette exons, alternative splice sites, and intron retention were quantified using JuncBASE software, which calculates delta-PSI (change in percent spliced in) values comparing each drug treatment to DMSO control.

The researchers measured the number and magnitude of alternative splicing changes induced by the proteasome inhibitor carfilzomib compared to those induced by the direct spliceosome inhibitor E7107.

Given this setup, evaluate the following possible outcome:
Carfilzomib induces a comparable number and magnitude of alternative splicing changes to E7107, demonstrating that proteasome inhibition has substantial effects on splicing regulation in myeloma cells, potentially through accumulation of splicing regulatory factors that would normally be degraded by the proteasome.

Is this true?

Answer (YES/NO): NO